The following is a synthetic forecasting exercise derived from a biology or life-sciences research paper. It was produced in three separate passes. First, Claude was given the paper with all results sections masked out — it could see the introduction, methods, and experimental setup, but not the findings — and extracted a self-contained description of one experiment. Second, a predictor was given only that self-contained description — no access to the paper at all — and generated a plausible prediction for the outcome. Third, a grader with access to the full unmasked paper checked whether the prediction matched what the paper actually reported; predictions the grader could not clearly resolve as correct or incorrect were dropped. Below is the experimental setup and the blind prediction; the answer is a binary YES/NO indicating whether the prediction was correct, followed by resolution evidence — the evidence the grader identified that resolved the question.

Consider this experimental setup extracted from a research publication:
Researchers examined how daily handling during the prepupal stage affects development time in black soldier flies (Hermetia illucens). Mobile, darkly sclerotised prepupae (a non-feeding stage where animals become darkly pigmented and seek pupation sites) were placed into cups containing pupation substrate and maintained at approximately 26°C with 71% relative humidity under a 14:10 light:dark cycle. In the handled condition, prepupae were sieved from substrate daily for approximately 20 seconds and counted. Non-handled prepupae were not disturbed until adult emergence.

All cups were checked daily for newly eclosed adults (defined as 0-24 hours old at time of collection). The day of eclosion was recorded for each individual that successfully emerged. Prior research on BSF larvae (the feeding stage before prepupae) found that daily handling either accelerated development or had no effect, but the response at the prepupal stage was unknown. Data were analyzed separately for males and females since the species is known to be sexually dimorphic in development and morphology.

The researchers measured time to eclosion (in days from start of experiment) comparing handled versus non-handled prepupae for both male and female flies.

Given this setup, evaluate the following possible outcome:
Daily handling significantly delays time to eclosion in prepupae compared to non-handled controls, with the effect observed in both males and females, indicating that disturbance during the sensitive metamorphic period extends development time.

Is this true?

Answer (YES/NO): YES